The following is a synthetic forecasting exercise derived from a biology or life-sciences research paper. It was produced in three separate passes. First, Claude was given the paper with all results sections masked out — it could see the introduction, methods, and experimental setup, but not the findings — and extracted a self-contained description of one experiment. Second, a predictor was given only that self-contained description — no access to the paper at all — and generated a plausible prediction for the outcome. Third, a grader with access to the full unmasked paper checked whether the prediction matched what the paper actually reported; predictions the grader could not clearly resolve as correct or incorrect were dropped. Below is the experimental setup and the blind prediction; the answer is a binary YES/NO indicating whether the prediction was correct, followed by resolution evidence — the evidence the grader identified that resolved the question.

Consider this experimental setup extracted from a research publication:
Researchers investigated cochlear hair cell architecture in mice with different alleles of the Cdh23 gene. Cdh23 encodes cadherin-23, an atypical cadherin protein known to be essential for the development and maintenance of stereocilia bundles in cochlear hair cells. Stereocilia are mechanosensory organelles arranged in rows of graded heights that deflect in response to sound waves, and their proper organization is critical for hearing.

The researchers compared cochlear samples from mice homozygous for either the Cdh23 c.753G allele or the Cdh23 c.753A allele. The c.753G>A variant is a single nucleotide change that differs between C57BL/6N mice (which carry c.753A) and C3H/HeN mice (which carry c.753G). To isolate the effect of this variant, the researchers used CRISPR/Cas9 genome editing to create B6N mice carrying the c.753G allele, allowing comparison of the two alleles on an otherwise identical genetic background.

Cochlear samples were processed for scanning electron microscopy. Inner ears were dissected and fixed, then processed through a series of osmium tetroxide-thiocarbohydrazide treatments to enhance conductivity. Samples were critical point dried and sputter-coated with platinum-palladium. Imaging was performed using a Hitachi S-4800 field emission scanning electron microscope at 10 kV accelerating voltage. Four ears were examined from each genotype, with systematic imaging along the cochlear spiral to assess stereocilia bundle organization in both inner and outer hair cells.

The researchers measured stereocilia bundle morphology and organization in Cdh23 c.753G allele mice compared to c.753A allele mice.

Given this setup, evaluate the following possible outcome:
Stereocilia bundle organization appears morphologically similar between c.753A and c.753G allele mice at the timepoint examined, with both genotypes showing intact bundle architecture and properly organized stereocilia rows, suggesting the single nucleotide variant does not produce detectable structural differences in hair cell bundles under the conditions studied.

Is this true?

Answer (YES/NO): NO